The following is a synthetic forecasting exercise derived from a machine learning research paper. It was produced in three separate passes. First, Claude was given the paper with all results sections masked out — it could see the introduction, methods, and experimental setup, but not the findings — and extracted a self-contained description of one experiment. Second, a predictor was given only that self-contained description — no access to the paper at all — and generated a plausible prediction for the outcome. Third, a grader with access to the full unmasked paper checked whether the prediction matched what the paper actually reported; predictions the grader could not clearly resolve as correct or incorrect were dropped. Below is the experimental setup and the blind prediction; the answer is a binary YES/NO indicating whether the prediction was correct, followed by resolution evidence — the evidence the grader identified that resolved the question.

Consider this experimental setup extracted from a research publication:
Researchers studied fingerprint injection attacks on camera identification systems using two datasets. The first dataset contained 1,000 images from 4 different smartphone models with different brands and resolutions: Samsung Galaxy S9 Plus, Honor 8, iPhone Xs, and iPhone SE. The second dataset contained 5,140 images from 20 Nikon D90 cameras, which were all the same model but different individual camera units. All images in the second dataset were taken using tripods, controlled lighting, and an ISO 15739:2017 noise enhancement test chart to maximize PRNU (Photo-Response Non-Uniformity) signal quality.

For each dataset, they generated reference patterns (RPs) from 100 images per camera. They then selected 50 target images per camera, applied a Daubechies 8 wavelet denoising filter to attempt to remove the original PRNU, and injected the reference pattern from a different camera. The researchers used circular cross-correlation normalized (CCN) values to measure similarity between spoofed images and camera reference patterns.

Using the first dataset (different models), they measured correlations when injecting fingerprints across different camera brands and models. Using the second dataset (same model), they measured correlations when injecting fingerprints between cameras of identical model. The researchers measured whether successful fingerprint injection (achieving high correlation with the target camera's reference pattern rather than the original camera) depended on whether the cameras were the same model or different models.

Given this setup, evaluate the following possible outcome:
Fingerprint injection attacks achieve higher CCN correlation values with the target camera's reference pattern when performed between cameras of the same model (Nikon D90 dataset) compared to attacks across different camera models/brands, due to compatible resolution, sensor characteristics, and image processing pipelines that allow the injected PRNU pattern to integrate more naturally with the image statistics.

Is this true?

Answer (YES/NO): YES